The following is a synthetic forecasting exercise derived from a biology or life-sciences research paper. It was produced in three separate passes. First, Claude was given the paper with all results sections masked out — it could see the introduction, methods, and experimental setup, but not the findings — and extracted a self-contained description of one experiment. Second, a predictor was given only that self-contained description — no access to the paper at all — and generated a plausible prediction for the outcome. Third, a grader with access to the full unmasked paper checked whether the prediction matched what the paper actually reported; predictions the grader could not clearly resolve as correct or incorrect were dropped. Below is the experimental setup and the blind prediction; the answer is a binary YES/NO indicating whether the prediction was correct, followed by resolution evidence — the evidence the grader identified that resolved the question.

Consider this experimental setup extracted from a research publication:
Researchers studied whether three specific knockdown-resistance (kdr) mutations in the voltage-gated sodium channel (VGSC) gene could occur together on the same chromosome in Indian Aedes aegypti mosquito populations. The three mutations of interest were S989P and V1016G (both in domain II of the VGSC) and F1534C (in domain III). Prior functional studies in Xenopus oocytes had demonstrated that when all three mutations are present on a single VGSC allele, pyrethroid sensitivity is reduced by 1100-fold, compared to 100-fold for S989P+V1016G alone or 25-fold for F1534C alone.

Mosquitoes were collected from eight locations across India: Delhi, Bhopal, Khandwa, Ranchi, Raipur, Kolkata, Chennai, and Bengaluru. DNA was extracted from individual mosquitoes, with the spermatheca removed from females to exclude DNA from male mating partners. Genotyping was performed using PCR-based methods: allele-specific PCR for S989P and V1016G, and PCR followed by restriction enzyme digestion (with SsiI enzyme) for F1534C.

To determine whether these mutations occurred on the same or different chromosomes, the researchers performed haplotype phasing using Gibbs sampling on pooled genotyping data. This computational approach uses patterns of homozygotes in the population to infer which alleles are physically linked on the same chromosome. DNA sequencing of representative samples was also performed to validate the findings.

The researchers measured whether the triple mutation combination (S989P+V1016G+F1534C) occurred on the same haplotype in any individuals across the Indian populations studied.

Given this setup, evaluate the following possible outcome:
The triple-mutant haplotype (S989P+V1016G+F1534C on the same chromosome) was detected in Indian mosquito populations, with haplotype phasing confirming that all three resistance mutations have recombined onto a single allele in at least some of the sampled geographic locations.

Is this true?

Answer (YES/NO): NO